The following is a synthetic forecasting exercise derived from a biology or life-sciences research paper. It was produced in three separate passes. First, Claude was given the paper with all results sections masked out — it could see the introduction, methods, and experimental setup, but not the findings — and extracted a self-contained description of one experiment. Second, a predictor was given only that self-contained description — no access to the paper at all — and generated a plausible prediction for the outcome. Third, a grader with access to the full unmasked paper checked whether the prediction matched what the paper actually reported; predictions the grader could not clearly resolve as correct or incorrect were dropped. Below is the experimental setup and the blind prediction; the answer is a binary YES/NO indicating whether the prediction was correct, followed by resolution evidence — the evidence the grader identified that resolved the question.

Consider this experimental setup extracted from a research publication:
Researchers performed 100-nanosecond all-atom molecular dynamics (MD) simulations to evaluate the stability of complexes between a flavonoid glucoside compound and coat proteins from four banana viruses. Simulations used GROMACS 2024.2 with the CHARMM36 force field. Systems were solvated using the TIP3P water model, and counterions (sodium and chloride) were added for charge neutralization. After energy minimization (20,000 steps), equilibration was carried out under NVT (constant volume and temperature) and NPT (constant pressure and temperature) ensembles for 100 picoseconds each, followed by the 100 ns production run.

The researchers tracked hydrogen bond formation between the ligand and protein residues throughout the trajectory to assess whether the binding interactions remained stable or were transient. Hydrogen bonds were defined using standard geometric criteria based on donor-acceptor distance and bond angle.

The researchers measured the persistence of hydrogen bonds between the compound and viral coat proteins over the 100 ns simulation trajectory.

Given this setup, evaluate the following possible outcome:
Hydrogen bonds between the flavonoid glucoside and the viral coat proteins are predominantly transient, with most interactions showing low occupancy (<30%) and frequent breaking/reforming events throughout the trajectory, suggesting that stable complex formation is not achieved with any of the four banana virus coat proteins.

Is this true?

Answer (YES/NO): NO